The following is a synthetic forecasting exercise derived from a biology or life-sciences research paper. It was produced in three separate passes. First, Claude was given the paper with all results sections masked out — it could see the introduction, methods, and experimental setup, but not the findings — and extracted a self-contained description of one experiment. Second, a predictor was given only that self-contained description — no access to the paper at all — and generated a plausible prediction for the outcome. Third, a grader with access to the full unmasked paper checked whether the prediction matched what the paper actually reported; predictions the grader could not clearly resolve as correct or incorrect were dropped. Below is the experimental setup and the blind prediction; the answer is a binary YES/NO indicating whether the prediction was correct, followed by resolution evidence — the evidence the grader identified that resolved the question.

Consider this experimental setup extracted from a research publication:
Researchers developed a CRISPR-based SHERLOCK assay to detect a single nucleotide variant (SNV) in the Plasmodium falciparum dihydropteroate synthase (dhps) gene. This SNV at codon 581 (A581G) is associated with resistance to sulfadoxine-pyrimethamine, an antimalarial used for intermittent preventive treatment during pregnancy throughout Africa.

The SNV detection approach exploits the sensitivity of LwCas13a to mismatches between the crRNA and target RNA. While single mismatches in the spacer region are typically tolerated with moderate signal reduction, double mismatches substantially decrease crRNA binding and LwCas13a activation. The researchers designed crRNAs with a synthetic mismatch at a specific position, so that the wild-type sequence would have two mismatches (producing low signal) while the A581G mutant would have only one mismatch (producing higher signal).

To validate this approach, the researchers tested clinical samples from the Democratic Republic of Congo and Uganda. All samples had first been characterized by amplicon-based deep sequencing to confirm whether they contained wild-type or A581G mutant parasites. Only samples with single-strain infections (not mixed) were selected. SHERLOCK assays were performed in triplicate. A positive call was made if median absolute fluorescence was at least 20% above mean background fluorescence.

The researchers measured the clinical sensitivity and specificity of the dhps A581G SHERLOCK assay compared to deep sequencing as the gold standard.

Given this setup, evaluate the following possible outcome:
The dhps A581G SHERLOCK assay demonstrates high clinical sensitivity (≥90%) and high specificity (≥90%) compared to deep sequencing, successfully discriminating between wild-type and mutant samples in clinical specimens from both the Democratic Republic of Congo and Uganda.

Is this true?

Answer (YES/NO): NO